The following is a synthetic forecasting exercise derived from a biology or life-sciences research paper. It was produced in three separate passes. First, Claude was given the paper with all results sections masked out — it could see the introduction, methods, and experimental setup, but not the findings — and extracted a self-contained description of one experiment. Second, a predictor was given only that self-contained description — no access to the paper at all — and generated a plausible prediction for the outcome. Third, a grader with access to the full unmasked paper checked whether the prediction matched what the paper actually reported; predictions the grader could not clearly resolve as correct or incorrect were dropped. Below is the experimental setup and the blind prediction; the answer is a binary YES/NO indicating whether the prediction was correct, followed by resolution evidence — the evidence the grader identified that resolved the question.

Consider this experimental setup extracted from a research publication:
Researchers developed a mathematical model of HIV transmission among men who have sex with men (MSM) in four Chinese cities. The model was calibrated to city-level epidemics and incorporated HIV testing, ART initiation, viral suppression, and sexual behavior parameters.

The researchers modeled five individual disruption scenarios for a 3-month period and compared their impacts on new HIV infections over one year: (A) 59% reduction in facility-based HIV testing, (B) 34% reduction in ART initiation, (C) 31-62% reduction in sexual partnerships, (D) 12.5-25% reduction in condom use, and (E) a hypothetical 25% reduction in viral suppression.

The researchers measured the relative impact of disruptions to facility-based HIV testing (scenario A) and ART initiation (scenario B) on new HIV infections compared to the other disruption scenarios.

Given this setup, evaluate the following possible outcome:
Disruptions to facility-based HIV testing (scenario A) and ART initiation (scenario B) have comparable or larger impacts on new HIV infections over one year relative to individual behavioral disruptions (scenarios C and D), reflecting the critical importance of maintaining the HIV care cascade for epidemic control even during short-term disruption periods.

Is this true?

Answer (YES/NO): NO